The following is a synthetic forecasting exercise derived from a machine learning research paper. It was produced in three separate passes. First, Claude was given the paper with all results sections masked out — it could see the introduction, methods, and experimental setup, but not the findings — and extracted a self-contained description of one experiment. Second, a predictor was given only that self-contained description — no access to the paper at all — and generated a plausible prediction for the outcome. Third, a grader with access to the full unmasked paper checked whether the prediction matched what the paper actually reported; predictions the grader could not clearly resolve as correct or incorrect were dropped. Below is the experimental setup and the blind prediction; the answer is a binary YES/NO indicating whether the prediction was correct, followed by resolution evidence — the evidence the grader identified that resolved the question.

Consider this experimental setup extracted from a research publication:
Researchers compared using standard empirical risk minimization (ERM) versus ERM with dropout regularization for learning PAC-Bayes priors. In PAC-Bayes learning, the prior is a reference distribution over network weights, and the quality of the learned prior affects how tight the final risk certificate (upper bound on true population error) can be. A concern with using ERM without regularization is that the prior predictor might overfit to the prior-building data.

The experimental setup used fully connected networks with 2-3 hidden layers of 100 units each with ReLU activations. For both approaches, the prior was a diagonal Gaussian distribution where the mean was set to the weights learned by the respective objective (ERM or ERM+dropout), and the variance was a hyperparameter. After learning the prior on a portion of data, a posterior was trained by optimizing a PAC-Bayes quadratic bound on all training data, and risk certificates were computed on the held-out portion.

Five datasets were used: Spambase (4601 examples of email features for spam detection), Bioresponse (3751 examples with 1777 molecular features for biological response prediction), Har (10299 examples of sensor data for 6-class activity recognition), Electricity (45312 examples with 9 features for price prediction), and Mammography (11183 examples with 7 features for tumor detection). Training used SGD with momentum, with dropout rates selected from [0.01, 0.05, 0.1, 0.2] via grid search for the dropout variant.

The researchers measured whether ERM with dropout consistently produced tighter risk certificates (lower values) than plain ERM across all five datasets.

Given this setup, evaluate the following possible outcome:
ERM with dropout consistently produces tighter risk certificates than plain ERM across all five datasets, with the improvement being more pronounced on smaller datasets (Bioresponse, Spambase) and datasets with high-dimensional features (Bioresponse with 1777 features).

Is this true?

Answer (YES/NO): NO